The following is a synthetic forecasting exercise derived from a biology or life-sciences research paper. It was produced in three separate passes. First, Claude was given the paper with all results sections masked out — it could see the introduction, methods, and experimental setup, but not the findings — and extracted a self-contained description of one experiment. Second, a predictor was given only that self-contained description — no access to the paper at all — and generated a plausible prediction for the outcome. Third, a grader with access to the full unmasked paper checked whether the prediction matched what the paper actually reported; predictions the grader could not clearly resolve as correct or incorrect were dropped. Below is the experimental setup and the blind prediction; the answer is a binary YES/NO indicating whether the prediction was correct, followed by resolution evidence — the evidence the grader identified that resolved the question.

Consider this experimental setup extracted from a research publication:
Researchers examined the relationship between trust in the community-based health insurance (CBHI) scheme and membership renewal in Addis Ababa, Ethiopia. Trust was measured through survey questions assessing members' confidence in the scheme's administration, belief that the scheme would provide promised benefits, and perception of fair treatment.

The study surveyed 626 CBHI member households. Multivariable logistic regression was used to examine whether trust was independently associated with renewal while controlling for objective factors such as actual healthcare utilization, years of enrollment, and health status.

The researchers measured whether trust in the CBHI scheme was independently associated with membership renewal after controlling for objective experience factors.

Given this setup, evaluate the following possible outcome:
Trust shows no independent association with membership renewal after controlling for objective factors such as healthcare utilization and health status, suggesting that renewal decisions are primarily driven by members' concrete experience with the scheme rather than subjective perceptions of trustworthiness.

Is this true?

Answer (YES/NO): NO